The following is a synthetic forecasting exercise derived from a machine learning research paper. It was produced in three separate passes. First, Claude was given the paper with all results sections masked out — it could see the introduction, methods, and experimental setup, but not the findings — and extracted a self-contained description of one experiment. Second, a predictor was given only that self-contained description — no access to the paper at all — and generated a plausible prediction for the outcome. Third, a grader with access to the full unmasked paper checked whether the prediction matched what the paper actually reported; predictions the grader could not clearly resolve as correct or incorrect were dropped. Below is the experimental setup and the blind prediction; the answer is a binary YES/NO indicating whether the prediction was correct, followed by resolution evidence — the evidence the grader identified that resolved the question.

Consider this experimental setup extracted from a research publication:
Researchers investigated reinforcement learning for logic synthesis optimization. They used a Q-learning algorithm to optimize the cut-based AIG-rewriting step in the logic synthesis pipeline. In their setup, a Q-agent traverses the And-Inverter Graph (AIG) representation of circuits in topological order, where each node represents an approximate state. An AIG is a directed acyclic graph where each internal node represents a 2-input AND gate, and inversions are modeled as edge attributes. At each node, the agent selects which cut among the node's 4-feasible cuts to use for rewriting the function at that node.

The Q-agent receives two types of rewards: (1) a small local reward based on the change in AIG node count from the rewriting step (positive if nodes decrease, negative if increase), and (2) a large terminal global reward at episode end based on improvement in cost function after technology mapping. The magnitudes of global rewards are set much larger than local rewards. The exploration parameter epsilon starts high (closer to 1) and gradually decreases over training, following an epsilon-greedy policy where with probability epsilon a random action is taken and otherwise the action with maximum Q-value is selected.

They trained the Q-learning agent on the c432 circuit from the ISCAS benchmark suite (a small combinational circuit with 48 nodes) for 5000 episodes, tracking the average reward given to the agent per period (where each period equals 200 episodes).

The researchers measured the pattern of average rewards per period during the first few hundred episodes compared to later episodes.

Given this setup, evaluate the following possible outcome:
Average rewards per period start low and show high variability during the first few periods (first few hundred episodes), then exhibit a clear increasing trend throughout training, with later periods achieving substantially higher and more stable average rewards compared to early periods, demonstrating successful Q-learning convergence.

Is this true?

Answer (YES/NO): NO